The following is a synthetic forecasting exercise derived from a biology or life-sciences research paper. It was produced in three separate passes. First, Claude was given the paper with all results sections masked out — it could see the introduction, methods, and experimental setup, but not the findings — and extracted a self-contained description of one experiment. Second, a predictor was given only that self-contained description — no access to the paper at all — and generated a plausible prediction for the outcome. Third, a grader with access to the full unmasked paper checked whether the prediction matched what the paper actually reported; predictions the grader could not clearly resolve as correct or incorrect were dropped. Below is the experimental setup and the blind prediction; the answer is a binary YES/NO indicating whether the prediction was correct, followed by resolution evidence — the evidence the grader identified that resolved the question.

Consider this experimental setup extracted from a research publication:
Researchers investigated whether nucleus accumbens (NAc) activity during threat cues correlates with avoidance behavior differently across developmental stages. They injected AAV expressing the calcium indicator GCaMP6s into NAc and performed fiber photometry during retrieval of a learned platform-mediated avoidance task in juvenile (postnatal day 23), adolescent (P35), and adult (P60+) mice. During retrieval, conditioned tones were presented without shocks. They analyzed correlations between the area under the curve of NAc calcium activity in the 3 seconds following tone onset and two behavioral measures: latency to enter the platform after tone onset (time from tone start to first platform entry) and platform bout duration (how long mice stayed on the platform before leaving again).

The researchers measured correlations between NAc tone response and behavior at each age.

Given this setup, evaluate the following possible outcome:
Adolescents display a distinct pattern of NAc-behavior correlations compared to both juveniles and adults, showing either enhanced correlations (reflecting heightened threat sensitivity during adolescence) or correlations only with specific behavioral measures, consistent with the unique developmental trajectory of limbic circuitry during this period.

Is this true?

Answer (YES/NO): YES